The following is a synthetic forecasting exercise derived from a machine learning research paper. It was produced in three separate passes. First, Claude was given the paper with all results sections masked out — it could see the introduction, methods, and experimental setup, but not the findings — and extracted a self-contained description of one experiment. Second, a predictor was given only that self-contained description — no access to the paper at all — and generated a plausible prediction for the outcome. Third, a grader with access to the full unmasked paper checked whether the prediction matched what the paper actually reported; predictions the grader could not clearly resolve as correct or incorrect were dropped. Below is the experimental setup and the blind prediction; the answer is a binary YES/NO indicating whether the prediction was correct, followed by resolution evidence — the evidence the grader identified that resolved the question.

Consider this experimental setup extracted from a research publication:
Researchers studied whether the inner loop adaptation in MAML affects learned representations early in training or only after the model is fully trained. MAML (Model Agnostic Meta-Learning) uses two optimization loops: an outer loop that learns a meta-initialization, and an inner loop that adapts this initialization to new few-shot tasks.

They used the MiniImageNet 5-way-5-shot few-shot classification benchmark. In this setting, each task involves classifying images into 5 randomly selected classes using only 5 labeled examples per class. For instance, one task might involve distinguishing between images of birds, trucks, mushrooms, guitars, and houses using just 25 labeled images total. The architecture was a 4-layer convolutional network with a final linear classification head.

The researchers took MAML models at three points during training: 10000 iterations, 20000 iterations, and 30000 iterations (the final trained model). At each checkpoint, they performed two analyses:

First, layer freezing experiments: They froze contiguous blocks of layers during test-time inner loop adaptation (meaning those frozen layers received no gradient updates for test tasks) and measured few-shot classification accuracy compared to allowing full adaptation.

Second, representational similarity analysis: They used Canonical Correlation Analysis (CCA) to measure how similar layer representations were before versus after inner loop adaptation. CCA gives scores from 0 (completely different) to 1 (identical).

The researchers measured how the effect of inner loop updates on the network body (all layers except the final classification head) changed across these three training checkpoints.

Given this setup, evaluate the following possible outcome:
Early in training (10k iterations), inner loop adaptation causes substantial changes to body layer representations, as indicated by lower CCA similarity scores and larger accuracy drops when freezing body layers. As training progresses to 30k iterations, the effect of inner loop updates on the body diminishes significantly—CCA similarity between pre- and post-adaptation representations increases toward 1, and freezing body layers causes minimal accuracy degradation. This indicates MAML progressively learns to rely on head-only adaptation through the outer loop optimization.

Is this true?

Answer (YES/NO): NO